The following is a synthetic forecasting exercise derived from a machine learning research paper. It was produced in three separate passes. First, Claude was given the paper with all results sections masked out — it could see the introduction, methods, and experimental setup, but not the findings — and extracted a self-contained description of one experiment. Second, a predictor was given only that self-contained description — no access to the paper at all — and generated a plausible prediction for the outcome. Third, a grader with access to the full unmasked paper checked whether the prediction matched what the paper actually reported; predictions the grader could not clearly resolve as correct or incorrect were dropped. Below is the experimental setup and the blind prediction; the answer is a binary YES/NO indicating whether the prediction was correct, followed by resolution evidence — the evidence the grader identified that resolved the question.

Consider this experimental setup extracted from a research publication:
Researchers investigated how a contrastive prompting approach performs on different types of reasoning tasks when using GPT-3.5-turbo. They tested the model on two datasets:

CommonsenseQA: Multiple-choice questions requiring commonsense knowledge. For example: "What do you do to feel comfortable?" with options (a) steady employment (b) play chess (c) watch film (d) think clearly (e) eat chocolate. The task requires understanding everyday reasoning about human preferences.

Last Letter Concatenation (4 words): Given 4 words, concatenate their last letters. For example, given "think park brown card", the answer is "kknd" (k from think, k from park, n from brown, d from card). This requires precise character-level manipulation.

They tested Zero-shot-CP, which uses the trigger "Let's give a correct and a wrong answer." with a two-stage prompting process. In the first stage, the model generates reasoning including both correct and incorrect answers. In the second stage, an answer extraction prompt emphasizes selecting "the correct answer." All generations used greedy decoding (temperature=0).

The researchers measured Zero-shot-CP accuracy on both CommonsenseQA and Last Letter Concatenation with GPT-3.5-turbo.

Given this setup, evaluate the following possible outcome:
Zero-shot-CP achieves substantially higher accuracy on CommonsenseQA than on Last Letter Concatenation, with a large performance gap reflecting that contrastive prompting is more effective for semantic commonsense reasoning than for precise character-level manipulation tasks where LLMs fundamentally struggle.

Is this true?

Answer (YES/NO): YES